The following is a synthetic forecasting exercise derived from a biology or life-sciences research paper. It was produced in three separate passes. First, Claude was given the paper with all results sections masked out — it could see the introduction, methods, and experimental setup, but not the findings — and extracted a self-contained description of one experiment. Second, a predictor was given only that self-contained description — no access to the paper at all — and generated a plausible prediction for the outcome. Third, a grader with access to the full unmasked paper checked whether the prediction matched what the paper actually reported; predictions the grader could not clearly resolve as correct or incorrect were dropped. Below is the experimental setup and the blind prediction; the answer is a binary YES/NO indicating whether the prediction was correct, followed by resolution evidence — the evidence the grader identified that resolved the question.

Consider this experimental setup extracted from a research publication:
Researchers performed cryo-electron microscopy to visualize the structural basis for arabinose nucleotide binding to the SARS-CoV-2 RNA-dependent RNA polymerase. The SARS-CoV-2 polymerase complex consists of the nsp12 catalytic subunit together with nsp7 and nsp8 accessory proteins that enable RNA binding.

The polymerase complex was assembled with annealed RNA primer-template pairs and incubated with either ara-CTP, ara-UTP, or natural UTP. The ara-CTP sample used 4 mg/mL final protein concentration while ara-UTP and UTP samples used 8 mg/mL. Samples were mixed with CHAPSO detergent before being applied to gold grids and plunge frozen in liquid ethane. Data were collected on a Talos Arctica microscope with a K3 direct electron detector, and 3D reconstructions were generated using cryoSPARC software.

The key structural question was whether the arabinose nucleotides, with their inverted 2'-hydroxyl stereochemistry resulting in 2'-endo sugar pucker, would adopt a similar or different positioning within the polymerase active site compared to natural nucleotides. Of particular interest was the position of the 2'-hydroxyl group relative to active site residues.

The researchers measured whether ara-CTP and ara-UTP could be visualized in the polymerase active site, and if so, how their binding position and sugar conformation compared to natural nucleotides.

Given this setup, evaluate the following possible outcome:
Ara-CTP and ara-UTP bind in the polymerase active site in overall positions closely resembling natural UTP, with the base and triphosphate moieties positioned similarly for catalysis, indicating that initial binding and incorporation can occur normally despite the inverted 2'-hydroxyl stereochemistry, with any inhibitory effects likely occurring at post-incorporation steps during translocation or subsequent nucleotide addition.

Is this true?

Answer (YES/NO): NO